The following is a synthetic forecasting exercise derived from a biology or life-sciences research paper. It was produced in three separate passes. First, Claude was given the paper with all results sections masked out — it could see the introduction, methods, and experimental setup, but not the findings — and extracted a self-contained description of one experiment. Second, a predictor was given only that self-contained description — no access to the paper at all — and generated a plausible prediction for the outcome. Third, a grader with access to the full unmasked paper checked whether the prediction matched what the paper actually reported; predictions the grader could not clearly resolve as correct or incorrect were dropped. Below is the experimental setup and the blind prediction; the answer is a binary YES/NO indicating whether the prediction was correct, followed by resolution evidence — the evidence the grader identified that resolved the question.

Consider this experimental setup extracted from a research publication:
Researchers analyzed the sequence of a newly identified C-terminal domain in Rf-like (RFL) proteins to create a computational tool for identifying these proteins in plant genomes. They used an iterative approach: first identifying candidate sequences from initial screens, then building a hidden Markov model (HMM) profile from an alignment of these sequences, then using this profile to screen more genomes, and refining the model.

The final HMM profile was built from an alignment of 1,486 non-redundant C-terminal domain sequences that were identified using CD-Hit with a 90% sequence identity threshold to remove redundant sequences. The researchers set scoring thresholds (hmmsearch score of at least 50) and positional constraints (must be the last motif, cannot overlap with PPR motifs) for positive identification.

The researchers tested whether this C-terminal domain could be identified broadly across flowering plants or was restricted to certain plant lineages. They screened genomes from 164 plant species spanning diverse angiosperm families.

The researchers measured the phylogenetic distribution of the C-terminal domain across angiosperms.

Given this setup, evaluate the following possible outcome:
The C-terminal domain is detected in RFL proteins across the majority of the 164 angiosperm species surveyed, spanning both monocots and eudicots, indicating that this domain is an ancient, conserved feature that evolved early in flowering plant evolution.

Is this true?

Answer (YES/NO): NO